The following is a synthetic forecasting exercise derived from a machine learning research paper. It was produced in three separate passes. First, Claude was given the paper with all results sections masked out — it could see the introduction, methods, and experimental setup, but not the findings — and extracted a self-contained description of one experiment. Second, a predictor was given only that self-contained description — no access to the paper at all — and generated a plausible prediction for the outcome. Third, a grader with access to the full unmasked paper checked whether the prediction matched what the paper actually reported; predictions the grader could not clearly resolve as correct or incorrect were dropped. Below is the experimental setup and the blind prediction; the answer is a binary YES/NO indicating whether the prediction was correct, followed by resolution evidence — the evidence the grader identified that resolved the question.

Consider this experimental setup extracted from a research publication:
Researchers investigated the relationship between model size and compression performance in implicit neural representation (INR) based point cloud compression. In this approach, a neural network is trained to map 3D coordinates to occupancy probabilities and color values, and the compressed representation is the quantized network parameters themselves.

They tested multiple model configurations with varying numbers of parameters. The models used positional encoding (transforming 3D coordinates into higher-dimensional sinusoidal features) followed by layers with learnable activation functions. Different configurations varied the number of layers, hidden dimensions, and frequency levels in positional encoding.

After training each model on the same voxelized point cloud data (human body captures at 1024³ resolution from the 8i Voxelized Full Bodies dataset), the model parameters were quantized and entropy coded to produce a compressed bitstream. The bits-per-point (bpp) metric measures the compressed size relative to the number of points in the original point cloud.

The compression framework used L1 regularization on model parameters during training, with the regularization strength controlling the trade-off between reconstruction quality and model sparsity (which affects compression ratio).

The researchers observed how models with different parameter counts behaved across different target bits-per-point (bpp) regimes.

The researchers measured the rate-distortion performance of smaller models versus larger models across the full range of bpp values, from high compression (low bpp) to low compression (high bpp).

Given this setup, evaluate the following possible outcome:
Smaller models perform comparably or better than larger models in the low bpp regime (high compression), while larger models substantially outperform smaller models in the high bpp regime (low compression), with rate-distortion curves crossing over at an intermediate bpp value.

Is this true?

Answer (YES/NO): YES